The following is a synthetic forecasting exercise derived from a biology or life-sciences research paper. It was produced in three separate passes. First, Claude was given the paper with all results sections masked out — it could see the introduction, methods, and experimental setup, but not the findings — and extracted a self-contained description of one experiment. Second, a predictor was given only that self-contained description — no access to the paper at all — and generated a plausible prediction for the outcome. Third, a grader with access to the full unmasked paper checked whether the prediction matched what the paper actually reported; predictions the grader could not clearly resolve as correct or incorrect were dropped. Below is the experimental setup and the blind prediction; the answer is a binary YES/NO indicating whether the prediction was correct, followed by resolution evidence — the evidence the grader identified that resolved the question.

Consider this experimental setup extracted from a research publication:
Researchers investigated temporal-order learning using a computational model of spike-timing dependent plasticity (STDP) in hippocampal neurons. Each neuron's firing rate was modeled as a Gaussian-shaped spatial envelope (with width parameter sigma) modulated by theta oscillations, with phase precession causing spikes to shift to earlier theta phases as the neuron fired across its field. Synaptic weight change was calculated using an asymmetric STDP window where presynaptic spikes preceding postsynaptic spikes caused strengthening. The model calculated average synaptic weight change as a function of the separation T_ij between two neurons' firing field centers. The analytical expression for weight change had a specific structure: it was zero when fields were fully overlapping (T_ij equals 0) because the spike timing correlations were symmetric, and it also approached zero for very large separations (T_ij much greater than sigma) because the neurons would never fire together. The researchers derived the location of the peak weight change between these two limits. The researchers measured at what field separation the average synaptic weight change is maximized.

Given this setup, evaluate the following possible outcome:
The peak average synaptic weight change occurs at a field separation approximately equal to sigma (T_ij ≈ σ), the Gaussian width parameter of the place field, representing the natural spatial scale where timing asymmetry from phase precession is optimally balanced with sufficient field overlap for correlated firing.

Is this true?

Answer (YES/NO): NO